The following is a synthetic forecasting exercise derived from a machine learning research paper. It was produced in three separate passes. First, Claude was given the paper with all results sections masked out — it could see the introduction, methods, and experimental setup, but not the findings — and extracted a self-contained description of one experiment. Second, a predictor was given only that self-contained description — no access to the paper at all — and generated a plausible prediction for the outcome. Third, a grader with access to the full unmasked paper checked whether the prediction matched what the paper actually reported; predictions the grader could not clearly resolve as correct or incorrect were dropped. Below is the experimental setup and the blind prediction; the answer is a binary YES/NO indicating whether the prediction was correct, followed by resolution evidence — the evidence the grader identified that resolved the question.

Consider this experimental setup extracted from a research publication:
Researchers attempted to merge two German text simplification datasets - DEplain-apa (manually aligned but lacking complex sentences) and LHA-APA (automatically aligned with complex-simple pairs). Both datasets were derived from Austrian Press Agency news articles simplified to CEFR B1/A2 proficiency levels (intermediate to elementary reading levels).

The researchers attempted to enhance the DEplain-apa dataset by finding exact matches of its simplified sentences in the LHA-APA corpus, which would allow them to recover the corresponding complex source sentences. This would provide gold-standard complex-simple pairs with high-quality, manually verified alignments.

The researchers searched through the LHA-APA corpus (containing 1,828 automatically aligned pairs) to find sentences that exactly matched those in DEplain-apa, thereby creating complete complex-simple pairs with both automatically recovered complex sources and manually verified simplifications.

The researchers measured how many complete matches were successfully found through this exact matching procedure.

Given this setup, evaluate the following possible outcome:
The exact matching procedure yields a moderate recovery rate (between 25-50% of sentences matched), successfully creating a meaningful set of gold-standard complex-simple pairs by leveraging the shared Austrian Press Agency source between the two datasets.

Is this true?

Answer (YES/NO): NO